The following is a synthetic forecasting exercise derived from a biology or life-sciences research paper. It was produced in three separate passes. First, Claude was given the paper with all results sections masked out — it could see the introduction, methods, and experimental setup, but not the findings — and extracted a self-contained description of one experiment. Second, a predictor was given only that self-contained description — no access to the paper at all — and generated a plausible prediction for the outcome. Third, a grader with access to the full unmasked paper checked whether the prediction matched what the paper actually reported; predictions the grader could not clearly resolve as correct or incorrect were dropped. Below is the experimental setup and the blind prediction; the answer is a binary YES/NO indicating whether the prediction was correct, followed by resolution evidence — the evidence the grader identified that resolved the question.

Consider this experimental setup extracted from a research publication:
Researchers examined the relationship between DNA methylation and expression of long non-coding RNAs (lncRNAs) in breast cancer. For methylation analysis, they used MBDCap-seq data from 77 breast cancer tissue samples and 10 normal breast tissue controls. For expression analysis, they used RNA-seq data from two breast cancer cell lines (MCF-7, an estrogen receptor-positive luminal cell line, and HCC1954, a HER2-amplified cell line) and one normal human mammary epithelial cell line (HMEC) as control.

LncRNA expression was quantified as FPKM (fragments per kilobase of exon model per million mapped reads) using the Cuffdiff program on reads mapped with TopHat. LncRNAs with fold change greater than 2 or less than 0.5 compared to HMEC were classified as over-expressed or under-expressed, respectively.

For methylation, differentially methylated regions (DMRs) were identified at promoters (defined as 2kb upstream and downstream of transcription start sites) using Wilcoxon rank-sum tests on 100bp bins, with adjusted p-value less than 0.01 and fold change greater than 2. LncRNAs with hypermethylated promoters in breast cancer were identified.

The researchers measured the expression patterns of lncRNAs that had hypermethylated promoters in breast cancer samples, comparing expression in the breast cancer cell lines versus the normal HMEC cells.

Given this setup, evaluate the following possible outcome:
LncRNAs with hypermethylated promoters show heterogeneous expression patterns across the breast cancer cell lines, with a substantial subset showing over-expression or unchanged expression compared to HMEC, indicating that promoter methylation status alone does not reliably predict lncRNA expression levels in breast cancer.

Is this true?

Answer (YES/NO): YES